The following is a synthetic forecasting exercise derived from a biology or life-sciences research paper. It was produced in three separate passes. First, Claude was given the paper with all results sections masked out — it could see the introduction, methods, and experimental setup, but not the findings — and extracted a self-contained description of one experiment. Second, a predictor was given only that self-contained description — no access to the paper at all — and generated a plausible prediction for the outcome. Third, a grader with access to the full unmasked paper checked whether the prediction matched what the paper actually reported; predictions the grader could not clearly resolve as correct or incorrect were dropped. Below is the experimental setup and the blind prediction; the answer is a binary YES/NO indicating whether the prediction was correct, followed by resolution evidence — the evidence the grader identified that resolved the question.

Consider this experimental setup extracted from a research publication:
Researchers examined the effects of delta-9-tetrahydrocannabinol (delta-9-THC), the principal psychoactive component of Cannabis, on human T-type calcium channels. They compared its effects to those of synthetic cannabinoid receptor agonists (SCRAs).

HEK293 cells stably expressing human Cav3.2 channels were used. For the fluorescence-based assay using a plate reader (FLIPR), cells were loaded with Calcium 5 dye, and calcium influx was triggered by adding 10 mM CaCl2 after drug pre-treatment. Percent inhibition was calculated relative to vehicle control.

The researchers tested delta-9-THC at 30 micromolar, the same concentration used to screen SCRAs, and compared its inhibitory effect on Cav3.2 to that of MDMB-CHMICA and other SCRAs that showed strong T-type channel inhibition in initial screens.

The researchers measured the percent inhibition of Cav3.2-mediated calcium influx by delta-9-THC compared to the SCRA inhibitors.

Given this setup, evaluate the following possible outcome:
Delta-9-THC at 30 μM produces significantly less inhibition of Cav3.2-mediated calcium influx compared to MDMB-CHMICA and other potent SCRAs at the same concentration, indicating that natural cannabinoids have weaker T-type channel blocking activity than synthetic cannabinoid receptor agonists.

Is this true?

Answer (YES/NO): NO